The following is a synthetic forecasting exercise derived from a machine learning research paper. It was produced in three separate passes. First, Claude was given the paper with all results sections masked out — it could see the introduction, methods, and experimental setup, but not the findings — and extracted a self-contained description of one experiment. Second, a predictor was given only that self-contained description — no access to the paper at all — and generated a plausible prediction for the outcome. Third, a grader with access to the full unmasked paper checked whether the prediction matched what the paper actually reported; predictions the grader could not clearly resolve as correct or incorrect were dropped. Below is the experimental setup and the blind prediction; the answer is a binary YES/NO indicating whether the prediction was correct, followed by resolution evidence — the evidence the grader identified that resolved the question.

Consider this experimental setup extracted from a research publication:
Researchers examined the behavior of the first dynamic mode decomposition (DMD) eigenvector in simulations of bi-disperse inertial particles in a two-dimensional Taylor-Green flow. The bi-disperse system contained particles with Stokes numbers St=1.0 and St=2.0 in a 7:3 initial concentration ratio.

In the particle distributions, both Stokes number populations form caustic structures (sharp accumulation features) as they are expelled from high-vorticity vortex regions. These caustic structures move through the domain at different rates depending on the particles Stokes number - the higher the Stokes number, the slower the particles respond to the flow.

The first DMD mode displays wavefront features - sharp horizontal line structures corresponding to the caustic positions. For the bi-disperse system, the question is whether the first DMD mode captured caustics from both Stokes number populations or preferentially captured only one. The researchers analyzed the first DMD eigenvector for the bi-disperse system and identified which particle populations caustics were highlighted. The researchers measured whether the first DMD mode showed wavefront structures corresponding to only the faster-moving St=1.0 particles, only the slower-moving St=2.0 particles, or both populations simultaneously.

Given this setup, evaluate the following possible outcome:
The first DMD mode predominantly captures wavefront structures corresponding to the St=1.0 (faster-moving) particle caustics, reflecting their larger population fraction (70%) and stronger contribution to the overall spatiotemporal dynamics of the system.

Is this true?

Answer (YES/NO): NO